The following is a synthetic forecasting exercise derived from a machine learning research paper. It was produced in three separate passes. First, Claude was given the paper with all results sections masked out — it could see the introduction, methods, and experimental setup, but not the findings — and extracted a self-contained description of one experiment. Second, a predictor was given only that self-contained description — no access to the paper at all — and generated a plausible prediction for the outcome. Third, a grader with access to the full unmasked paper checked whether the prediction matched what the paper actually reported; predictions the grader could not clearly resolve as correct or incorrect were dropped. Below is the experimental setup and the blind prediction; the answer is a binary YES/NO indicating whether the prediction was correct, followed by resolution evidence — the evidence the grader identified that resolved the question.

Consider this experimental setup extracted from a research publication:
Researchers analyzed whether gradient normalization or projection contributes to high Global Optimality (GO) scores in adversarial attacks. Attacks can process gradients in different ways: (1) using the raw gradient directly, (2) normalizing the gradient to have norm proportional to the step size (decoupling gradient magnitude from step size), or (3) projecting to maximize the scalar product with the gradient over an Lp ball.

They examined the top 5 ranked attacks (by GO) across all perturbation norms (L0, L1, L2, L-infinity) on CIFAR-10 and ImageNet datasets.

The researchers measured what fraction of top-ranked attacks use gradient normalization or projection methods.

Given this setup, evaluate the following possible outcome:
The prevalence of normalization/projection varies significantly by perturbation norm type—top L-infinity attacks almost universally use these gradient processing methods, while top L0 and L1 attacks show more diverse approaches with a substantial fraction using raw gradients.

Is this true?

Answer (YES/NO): NO